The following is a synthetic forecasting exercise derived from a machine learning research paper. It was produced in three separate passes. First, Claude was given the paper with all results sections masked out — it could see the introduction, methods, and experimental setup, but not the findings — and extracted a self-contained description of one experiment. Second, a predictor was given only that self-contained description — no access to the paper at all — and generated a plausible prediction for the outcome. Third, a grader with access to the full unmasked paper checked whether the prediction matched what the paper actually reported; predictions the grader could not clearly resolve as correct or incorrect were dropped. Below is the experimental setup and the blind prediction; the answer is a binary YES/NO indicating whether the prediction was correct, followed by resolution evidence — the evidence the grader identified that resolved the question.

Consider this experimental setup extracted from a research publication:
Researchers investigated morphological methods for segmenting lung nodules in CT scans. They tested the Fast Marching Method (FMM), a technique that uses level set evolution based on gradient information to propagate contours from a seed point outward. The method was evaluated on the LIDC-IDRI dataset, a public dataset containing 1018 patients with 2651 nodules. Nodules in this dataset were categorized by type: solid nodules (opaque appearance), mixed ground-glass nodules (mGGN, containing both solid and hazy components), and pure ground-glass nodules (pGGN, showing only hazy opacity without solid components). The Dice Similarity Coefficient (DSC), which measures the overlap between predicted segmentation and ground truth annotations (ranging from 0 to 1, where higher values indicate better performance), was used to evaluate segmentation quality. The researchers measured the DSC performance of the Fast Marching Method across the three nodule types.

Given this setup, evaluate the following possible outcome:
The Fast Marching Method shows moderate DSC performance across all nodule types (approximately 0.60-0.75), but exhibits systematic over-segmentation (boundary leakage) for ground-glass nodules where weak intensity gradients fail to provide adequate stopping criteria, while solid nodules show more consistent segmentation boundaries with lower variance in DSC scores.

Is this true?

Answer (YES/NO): NO